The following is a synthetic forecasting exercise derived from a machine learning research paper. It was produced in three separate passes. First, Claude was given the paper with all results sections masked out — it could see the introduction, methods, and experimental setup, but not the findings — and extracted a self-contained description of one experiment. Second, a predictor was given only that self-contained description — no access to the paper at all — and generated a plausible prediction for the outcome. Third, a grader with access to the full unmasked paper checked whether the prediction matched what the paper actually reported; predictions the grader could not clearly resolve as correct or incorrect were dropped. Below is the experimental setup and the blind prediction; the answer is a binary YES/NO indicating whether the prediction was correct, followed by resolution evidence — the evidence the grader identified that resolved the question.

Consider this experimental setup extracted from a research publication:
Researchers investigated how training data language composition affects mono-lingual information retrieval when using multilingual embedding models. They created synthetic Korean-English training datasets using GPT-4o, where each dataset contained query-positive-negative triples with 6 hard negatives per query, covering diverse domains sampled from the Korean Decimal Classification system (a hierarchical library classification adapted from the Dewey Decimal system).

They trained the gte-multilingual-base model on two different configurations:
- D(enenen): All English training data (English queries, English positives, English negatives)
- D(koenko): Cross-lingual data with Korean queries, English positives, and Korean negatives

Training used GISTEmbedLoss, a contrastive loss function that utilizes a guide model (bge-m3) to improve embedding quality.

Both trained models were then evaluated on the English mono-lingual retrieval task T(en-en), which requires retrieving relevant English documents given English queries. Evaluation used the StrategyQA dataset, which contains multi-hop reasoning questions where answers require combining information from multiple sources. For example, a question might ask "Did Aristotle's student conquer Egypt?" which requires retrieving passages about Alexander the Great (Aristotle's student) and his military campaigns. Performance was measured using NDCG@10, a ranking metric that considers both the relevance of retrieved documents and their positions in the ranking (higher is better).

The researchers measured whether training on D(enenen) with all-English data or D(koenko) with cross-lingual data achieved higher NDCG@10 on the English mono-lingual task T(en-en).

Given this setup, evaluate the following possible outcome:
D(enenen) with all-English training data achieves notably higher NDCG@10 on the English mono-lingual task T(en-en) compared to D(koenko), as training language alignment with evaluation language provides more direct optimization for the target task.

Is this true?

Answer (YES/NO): YES